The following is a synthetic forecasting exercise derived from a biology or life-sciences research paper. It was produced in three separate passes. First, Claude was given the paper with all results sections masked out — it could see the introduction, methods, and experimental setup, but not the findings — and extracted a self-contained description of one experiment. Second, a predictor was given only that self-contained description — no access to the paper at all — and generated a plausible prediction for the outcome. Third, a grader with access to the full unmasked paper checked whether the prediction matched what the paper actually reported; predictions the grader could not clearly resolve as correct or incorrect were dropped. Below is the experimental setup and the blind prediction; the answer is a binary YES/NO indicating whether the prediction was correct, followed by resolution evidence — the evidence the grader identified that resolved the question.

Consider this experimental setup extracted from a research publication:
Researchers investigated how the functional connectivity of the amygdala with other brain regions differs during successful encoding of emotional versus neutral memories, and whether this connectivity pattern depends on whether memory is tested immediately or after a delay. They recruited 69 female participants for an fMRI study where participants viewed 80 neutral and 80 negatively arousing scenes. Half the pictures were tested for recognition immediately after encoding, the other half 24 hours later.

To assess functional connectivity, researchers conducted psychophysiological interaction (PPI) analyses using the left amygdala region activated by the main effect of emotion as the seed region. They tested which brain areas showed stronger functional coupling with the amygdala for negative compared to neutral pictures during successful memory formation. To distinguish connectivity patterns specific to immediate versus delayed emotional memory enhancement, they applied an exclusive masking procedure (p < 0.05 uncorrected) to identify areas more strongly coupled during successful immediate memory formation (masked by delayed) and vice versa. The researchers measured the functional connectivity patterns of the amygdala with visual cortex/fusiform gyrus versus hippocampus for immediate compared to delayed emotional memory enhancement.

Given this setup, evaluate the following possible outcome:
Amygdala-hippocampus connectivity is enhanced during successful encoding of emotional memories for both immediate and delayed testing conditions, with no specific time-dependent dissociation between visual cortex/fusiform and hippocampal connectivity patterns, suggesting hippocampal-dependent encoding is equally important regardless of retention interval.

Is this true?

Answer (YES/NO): NO